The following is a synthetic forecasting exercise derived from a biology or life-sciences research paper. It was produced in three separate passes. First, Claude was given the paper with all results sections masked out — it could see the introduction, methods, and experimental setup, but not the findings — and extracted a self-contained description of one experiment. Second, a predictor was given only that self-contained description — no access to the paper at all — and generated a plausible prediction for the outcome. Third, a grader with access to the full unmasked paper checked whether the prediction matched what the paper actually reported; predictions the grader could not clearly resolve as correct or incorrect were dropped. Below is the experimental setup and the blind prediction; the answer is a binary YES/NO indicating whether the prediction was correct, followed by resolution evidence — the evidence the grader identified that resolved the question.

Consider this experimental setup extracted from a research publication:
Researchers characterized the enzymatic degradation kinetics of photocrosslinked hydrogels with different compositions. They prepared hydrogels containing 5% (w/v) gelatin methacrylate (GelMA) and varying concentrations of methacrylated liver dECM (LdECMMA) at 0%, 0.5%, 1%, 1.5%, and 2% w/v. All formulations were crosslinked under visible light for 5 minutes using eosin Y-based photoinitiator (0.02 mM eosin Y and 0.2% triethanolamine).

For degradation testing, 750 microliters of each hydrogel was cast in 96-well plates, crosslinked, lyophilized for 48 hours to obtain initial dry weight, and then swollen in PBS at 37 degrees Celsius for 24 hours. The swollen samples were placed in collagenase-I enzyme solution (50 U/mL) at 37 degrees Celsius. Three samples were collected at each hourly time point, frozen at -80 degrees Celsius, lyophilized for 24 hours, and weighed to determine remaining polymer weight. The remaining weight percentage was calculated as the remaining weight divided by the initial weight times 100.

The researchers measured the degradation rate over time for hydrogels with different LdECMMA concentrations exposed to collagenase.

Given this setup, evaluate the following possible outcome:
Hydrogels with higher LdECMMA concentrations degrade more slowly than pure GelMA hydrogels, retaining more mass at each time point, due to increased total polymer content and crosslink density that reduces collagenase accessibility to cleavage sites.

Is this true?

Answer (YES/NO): YES